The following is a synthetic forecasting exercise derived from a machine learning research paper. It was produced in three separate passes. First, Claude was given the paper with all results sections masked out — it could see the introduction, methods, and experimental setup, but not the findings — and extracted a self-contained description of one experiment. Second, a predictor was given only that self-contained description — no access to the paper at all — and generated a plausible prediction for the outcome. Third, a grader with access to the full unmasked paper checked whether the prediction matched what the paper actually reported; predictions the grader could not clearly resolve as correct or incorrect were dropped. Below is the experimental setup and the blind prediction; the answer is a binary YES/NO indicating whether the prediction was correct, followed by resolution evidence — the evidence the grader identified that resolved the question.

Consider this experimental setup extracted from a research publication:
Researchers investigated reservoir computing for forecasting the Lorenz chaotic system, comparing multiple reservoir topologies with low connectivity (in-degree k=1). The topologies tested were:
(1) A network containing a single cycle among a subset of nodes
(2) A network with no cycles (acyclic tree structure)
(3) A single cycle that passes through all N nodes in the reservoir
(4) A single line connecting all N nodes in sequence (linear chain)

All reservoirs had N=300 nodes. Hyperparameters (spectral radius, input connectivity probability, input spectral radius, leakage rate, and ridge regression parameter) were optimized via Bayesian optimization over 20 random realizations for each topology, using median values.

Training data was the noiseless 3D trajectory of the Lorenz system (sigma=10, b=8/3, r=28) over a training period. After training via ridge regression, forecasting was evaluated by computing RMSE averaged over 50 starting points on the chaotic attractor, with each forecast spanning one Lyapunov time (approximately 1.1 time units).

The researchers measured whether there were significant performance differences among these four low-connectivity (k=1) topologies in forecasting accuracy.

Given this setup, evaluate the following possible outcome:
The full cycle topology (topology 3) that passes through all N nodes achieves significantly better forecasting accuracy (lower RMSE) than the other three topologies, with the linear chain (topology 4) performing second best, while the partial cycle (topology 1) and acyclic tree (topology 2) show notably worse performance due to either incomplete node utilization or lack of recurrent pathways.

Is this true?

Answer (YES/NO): NO